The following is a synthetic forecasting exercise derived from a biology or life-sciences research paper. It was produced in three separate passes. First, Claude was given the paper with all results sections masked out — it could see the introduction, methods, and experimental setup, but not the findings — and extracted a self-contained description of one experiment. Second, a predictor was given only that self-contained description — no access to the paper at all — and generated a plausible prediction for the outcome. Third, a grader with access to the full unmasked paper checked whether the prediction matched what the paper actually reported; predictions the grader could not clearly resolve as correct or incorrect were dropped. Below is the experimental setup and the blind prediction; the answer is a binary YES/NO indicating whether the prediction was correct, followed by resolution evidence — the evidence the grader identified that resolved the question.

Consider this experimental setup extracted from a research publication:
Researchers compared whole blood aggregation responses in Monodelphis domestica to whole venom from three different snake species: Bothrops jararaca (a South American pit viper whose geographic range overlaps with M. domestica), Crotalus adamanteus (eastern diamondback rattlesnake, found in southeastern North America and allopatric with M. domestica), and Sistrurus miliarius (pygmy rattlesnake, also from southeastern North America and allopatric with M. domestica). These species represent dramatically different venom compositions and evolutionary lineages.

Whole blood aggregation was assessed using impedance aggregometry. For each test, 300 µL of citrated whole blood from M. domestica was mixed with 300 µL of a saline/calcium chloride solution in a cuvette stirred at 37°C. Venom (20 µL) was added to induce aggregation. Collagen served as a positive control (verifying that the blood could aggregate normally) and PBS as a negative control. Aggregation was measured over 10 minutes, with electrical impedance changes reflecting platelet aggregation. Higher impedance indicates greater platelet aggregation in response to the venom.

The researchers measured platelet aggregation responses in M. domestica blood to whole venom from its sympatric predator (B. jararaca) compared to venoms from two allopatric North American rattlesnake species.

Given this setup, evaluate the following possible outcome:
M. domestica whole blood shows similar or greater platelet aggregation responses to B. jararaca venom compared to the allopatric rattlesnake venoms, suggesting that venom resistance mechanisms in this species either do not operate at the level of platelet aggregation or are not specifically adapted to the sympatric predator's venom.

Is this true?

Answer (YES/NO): NO